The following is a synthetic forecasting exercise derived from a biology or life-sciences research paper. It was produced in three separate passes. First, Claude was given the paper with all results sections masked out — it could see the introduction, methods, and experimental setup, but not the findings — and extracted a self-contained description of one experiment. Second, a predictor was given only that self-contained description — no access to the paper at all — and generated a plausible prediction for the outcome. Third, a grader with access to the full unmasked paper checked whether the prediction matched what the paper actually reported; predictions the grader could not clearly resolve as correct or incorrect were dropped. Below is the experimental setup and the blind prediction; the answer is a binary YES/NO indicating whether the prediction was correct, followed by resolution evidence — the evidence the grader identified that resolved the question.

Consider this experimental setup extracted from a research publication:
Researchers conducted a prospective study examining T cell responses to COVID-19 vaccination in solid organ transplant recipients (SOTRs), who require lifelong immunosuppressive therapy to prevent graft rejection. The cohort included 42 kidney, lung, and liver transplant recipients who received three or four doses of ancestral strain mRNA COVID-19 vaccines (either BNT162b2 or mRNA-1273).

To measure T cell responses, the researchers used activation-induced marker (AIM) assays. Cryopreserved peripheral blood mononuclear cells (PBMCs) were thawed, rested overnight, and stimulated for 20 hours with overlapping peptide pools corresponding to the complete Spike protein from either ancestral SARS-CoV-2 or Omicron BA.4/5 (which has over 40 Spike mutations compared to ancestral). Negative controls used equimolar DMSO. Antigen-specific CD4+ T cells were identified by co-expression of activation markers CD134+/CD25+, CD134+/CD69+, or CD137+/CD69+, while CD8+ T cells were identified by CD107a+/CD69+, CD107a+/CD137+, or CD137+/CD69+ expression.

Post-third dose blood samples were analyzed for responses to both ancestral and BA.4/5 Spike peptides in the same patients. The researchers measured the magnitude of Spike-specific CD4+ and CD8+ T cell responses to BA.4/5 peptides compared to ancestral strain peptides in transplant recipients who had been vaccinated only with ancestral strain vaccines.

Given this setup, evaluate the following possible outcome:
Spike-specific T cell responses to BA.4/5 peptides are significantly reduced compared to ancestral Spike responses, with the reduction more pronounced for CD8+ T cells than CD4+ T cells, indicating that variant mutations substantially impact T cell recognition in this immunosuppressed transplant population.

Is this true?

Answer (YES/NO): NO